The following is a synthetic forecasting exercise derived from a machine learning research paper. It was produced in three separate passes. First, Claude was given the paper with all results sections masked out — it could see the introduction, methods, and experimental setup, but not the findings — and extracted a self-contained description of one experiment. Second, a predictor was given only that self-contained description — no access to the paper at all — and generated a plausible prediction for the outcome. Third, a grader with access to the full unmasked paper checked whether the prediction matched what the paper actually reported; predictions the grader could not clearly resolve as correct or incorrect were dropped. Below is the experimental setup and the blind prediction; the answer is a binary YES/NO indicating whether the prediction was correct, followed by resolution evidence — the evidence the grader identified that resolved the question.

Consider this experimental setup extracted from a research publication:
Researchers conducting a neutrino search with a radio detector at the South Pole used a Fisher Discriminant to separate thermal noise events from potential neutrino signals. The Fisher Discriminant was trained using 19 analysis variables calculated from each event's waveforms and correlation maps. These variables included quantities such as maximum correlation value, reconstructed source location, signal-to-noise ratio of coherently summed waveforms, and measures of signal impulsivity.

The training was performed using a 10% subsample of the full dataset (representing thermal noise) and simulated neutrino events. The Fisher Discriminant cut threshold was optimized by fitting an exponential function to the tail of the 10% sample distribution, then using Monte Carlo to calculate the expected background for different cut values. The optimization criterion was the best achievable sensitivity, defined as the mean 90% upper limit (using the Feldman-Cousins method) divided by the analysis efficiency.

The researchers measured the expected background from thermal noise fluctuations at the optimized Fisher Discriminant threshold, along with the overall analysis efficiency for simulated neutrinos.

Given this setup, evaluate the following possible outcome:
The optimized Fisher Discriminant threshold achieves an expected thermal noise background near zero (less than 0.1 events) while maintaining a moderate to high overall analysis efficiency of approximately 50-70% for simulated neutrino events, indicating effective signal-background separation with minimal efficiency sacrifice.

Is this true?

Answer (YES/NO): YES